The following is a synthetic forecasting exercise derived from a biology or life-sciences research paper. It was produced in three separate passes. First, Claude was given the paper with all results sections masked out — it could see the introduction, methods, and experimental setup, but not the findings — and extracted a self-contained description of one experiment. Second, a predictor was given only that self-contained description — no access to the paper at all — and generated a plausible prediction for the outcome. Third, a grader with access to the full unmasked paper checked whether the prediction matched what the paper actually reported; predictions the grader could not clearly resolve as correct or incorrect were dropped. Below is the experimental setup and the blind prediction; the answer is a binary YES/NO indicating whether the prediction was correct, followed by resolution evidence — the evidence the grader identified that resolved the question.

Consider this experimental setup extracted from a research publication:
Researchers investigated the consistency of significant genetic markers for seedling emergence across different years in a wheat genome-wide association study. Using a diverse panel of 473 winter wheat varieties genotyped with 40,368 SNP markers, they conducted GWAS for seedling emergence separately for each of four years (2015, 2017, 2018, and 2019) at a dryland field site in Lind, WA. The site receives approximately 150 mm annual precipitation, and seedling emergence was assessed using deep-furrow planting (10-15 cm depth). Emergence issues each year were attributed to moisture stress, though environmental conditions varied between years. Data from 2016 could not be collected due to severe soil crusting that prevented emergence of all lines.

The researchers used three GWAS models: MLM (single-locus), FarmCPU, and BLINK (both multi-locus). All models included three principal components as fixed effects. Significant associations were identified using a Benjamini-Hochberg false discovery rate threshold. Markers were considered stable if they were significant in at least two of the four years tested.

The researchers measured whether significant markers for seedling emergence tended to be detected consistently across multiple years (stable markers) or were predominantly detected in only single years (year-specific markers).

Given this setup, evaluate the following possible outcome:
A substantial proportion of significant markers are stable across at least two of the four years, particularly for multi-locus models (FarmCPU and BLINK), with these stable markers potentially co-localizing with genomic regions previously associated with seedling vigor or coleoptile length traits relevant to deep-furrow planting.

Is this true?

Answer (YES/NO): NO